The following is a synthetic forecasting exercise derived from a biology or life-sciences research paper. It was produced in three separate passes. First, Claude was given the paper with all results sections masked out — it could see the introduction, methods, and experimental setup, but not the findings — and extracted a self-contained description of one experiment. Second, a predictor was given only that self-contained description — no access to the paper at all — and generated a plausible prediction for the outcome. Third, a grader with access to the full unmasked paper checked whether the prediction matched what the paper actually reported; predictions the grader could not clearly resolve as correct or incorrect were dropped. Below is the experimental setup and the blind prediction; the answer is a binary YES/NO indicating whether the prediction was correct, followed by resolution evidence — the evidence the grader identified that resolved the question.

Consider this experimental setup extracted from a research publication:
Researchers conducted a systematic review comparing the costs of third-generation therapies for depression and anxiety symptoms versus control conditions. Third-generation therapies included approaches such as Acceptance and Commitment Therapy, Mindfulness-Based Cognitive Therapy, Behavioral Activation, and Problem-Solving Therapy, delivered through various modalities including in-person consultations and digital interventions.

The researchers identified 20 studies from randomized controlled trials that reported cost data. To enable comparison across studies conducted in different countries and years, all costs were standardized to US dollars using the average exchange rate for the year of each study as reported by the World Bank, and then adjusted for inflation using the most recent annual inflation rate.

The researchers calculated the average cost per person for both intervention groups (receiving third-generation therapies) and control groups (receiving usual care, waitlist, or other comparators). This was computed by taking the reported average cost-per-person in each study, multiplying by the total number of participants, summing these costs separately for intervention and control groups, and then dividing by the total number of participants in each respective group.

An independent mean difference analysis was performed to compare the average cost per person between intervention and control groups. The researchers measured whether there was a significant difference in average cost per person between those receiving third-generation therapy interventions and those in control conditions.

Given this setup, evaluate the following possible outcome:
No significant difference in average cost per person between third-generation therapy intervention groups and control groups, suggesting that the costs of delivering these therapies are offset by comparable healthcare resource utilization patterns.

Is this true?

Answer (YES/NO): YES